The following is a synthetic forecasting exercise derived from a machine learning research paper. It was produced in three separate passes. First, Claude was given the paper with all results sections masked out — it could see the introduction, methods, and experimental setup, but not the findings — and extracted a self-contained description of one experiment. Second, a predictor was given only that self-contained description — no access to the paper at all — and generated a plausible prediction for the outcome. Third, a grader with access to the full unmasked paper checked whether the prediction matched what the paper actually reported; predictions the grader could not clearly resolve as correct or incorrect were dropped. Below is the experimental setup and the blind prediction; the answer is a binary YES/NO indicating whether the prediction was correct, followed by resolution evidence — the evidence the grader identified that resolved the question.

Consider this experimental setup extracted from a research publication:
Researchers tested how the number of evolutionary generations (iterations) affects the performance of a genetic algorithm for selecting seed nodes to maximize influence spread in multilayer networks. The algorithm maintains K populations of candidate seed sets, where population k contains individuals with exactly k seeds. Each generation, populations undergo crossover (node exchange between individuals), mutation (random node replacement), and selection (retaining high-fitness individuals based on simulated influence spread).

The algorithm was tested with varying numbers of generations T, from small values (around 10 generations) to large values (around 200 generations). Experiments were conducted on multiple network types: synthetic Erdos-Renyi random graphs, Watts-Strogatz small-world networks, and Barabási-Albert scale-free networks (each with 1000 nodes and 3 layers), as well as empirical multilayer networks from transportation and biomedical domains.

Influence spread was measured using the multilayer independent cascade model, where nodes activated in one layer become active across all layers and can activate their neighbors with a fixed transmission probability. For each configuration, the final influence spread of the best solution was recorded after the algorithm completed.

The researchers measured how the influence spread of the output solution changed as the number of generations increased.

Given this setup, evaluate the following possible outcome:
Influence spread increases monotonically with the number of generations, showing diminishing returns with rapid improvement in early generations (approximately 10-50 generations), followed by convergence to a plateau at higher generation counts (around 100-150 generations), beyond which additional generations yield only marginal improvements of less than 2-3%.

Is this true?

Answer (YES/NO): YES